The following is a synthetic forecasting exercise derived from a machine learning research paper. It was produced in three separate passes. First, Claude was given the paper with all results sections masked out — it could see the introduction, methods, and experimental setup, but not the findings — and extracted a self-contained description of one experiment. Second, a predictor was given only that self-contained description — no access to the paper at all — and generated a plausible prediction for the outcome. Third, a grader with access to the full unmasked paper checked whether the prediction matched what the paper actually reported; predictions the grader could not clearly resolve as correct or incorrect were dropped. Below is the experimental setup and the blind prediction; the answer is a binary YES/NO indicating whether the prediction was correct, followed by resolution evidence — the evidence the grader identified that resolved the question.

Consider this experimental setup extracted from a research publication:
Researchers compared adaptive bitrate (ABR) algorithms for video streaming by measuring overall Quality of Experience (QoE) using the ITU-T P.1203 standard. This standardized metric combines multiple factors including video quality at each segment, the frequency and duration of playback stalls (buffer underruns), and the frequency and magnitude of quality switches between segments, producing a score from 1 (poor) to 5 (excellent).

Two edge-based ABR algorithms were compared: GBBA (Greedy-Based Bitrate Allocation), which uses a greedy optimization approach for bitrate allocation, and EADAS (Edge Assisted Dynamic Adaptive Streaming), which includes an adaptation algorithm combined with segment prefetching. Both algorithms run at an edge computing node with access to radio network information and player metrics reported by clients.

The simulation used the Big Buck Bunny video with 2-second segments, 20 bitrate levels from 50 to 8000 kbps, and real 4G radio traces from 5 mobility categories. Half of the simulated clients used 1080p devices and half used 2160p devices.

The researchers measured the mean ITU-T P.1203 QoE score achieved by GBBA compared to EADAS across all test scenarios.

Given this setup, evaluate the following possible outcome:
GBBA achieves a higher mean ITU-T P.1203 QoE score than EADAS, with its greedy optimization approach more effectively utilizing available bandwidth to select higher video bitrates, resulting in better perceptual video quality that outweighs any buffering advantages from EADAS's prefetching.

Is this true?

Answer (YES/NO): NO